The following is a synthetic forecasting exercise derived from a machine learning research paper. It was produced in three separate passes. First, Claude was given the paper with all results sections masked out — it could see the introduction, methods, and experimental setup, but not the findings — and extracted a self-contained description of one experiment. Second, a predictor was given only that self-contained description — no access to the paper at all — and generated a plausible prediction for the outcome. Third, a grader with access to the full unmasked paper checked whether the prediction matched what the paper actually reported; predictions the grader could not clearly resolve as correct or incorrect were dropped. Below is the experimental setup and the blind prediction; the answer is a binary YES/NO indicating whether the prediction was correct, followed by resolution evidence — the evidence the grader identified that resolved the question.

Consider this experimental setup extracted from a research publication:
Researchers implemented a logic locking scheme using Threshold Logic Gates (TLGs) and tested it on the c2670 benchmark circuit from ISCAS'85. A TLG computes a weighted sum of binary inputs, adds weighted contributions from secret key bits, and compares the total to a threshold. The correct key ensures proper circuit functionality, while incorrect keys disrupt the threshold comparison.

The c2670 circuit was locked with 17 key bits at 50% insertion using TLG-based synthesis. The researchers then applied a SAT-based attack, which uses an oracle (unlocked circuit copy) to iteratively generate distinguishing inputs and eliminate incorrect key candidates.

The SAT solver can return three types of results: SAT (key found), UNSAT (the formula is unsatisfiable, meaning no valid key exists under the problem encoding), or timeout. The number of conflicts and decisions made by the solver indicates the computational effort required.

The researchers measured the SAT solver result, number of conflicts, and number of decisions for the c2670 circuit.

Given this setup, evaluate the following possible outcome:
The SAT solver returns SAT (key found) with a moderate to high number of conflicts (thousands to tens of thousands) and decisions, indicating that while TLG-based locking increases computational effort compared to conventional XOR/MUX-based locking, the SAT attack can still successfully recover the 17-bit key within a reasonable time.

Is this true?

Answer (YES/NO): NO